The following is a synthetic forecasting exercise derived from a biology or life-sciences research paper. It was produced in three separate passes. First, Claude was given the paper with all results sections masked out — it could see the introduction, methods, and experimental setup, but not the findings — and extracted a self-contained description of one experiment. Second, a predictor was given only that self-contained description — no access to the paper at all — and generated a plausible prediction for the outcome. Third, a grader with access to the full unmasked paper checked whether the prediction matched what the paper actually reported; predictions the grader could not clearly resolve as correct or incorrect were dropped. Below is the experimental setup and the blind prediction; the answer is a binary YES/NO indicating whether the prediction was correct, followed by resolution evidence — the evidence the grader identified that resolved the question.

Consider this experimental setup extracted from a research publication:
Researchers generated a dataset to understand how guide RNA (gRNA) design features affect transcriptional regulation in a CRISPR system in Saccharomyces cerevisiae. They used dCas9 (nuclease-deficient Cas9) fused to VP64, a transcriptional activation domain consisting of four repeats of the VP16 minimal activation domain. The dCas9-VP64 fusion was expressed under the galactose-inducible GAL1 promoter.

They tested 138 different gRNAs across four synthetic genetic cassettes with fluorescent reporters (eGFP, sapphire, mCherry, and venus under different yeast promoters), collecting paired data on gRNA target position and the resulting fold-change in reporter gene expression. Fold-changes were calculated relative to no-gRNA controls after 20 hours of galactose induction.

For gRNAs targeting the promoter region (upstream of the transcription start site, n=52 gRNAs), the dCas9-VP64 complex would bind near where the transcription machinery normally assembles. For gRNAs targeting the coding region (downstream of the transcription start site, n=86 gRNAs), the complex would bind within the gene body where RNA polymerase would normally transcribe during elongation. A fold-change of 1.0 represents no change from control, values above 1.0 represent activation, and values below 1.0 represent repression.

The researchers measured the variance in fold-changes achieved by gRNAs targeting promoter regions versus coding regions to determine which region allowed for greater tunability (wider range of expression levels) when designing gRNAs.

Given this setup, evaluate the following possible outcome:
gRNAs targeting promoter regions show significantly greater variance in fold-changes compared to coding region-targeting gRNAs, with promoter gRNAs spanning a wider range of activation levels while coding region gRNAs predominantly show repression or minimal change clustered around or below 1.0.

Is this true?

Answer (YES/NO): NO